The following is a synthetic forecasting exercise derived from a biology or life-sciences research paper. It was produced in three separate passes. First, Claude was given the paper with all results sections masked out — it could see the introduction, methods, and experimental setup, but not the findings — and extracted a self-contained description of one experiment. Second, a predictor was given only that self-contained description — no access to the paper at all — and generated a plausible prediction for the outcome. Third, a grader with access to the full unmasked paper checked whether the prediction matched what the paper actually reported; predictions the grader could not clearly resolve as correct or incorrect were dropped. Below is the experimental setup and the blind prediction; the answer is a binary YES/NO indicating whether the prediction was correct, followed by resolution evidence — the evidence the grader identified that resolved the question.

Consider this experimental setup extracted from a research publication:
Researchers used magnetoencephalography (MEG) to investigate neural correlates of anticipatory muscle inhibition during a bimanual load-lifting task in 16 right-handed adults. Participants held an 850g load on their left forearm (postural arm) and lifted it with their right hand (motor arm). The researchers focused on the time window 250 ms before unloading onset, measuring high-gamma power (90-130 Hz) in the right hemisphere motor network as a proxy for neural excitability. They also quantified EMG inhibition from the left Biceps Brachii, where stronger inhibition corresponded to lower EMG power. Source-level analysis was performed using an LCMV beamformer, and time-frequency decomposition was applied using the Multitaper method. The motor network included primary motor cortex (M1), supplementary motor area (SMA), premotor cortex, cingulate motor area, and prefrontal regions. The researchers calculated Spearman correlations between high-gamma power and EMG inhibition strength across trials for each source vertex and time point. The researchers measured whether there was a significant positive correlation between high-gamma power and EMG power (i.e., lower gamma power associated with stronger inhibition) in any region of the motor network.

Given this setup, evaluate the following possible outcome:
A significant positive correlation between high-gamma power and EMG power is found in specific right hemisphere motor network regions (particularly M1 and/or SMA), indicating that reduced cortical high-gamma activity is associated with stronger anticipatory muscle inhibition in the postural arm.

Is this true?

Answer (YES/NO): YES